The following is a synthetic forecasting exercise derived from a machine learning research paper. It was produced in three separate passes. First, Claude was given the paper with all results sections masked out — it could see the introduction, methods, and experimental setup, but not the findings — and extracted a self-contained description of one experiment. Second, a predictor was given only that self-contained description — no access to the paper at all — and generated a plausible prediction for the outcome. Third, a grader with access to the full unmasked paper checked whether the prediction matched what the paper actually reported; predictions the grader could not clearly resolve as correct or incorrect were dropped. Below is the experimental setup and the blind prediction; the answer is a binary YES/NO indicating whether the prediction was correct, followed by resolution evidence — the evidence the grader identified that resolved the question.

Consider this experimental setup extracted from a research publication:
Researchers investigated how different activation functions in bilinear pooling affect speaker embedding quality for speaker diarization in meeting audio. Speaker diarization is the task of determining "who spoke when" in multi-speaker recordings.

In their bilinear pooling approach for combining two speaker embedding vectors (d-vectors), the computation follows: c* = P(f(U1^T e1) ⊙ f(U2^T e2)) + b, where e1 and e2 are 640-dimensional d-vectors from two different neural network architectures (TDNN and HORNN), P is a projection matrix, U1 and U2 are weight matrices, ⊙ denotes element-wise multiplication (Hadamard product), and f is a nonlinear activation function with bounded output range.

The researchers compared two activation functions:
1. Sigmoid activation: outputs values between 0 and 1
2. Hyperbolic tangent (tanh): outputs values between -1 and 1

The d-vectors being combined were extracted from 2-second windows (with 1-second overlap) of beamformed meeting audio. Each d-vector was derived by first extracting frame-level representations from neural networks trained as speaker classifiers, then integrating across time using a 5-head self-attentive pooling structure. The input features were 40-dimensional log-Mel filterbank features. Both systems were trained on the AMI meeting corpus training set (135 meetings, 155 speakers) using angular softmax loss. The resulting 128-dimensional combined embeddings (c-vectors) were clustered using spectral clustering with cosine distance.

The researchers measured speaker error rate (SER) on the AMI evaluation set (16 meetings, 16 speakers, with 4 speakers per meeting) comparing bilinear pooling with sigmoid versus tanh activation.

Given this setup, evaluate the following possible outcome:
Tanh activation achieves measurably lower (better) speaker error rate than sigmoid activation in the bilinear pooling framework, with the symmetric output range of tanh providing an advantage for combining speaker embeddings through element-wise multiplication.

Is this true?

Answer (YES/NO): NO